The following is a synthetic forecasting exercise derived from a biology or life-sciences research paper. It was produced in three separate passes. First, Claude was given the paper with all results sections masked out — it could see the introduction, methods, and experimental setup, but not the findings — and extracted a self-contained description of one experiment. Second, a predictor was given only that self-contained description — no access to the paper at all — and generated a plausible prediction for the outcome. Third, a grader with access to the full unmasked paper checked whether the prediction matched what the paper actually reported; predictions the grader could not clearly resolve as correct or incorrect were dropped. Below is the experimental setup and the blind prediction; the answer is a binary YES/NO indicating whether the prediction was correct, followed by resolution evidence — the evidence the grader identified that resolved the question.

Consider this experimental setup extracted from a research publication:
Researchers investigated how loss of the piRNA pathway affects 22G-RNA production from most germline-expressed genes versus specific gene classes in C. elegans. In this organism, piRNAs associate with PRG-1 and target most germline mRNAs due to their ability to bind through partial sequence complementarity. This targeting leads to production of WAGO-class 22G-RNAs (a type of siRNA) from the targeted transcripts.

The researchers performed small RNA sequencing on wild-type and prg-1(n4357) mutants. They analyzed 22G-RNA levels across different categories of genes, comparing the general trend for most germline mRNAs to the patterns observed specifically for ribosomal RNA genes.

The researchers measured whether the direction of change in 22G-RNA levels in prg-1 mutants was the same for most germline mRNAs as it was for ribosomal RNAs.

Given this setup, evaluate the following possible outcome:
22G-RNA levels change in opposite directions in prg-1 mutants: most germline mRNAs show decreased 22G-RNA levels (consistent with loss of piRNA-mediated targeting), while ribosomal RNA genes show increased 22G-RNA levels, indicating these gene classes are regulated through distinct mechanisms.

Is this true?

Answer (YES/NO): YES